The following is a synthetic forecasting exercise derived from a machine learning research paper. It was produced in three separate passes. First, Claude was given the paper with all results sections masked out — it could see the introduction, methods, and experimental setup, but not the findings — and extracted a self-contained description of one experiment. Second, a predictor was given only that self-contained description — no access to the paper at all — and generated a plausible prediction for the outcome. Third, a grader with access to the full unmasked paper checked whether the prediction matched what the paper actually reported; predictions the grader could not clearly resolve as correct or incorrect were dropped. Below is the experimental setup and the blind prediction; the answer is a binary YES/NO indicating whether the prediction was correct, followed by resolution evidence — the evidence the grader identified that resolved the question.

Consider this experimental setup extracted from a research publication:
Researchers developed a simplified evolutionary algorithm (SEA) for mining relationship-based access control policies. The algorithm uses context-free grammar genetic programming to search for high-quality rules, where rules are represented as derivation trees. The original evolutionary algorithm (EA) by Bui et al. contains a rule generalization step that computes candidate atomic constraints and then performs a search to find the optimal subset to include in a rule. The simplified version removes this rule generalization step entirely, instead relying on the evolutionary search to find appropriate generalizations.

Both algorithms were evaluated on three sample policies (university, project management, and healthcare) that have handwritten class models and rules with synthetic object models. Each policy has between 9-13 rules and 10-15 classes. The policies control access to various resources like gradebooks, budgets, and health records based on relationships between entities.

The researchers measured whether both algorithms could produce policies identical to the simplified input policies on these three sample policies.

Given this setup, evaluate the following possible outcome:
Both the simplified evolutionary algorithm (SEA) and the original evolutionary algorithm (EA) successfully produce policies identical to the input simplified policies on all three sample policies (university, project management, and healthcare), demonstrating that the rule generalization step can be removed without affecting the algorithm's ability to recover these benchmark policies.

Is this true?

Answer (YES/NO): YES